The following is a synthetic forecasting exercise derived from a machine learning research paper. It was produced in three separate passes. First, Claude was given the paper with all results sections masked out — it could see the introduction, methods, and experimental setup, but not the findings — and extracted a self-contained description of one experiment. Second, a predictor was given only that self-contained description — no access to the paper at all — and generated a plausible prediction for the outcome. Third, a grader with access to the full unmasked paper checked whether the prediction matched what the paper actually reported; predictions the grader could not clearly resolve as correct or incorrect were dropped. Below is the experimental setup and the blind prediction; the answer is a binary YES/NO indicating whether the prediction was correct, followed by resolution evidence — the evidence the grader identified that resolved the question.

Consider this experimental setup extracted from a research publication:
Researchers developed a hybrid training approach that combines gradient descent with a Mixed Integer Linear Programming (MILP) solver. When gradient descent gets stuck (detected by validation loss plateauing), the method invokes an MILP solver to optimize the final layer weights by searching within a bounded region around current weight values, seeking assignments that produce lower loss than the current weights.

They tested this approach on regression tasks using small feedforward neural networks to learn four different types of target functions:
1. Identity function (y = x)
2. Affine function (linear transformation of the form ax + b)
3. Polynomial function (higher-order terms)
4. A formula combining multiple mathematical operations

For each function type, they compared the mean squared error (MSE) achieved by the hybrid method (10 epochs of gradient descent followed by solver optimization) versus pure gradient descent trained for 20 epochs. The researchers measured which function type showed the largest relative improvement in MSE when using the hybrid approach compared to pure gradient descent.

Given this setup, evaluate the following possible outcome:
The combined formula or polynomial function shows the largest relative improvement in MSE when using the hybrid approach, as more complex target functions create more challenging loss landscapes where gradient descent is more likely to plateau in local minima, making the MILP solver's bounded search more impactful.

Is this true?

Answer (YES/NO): NO